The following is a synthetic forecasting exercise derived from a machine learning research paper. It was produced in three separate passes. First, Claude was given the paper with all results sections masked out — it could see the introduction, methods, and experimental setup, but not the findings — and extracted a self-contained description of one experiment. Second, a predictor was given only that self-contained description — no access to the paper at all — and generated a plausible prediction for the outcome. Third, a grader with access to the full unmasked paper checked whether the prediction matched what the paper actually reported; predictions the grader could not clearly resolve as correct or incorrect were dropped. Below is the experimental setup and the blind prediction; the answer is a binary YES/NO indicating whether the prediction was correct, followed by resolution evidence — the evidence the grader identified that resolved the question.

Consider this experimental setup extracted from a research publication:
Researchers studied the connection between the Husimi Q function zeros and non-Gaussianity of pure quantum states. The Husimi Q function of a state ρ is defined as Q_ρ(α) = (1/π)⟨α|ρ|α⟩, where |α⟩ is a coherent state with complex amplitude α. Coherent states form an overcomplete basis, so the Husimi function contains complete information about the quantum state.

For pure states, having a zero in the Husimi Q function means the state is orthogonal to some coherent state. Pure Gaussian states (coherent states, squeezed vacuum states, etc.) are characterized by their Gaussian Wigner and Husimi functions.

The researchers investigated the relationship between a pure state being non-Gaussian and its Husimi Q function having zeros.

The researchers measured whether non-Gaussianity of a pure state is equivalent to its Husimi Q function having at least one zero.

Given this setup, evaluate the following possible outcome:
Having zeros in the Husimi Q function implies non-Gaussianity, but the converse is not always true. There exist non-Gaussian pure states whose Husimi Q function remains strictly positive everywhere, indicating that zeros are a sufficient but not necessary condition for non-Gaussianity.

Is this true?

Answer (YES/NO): NO